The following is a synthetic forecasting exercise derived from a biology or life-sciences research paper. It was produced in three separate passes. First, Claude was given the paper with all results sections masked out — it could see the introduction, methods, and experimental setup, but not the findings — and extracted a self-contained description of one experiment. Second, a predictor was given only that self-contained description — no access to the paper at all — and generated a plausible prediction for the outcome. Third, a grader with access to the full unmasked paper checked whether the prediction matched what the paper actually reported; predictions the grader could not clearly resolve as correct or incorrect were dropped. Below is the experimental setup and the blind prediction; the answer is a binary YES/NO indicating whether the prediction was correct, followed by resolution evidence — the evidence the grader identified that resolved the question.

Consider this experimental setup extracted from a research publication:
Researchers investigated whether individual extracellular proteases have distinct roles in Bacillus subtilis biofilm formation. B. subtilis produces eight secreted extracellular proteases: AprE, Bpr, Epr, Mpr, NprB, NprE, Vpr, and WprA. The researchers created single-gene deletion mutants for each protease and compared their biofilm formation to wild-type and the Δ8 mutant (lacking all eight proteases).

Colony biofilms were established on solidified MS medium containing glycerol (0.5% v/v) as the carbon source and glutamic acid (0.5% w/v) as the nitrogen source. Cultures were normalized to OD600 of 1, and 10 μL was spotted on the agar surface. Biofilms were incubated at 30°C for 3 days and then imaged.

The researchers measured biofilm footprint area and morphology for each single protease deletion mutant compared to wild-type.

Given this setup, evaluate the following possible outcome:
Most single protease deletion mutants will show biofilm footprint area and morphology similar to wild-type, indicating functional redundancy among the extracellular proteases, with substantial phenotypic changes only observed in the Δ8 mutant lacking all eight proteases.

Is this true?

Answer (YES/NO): NO